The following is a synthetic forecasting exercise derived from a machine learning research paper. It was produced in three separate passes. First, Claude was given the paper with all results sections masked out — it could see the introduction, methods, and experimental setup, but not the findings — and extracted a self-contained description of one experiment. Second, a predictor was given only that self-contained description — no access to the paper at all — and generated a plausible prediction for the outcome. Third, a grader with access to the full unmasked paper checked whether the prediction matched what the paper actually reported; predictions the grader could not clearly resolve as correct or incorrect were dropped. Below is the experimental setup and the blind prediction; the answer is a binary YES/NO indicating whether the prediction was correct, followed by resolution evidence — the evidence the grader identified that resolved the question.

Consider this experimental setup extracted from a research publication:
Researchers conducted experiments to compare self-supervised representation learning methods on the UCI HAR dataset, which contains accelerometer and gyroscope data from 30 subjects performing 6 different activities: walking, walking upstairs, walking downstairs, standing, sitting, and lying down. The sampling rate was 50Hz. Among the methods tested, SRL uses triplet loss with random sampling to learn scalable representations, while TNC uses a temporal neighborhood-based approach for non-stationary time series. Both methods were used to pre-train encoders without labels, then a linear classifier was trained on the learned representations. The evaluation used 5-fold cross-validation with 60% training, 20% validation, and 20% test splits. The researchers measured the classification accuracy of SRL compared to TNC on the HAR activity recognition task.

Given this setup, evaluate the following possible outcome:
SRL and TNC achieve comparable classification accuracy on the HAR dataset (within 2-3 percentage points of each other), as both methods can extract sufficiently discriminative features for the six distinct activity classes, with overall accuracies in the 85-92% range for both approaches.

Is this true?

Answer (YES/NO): NO